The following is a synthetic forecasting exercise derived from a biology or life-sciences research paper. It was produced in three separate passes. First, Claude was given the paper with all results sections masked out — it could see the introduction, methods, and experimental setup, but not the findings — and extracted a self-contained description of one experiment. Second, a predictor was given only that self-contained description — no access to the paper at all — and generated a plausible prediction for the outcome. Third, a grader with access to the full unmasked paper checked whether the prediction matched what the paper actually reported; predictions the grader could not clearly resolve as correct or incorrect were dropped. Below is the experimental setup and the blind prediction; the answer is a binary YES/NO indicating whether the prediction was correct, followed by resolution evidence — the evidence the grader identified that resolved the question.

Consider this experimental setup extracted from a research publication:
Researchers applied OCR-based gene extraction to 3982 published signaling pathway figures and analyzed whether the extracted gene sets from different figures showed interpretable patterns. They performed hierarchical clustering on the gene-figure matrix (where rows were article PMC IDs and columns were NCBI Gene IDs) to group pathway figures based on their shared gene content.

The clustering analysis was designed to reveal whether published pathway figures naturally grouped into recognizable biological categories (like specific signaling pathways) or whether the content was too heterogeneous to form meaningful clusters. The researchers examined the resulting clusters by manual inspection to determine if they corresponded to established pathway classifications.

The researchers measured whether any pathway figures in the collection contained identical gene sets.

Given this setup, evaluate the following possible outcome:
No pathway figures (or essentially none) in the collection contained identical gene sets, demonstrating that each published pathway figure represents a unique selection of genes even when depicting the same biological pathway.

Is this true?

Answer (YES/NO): YES